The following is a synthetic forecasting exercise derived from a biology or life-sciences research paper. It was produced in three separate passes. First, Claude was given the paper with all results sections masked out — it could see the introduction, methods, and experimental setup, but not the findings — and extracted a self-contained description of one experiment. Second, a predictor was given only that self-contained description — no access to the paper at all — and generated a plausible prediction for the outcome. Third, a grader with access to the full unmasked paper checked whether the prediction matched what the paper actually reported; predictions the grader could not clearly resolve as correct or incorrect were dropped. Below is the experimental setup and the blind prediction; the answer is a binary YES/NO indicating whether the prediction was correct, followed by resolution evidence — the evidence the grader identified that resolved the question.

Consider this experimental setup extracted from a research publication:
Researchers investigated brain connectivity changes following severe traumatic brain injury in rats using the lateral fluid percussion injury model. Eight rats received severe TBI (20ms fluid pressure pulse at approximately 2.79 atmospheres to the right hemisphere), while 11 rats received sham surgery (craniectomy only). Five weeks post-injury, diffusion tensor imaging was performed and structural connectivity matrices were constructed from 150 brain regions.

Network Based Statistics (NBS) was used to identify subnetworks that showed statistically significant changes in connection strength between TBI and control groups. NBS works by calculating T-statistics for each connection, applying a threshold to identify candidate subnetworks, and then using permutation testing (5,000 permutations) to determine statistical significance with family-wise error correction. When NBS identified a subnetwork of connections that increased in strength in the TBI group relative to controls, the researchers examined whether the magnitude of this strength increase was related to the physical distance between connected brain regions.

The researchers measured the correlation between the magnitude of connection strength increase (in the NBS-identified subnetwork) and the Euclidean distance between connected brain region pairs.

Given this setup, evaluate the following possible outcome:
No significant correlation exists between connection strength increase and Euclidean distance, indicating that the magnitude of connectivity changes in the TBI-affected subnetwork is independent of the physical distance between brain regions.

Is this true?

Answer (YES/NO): NO